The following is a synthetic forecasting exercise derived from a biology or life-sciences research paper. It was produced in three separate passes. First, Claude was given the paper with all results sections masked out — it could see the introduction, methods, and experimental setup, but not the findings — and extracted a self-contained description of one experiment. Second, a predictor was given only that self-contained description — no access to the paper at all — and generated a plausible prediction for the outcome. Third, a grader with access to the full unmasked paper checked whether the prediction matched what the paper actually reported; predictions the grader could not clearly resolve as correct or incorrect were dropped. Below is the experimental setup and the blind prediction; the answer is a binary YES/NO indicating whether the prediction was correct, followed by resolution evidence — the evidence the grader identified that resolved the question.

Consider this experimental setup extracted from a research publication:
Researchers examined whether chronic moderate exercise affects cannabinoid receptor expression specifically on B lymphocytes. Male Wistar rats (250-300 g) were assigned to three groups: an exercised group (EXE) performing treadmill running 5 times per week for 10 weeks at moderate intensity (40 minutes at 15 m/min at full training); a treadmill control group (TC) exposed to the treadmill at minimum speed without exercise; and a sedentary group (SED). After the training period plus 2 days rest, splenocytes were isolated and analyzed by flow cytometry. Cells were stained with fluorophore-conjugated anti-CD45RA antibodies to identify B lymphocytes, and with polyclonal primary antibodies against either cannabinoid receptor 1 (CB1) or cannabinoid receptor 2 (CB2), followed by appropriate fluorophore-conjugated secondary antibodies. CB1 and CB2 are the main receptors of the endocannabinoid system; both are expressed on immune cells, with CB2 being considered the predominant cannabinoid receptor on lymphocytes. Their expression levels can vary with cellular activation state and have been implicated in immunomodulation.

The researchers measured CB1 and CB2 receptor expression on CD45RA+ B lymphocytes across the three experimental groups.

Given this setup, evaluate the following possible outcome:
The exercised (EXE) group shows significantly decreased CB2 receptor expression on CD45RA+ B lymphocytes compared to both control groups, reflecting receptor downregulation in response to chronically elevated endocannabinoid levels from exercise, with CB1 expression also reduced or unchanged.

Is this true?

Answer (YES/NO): NO